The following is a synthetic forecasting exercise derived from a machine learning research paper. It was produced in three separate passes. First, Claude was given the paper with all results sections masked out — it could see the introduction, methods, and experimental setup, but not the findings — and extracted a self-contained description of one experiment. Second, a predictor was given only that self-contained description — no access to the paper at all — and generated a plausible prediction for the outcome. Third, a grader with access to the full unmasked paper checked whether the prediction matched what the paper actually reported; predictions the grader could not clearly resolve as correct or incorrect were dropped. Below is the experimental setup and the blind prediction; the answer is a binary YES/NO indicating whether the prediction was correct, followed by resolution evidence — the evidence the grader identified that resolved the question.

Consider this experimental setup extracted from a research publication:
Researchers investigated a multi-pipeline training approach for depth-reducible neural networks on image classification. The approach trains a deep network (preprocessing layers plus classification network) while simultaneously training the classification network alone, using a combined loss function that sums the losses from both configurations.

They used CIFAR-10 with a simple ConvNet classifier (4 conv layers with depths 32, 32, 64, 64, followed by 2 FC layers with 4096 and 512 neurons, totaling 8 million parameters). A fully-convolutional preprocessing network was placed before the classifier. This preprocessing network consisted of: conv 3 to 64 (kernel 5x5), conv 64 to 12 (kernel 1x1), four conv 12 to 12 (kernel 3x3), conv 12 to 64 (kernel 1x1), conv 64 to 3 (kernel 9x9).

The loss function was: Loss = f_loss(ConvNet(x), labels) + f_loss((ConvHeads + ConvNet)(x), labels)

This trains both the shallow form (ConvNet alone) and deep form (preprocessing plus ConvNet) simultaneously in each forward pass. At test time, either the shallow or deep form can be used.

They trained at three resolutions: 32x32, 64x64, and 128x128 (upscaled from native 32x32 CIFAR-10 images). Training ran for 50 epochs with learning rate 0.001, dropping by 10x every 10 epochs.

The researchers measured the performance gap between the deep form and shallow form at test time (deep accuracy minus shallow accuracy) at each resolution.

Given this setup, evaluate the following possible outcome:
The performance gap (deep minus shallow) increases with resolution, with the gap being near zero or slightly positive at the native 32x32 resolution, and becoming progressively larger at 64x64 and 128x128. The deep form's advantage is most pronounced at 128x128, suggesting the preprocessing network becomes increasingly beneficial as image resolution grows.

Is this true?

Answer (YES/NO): YES